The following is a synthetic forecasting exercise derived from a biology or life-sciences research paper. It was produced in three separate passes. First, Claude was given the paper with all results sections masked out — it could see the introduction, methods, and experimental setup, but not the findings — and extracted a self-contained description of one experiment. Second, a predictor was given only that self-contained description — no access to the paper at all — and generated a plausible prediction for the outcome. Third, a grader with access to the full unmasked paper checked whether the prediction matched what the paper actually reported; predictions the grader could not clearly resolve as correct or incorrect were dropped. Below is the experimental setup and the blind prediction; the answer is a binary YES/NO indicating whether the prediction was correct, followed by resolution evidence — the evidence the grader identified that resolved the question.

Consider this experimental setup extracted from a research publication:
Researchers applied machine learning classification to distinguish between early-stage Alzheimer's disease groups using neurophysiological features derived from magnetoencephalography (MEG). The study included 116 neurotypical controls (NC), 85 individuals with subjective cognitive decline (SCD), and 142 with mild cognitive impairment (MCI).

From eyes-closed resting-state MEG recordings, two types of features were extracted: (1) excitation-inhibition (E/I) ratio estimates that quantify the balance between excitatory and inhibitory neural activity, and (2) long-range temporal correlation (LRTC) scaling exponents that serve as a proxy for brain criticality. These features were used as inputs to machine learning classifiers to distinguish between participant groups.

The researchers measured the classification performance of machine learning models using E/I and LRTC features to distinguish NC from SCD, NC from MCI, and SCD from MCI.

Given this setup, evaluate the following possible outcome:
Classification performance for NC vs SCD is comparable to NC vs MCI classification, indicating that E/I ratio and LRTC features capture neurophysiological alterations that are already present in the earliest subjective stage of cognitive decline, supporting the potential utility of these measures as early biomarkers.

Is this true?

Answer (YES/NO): YES